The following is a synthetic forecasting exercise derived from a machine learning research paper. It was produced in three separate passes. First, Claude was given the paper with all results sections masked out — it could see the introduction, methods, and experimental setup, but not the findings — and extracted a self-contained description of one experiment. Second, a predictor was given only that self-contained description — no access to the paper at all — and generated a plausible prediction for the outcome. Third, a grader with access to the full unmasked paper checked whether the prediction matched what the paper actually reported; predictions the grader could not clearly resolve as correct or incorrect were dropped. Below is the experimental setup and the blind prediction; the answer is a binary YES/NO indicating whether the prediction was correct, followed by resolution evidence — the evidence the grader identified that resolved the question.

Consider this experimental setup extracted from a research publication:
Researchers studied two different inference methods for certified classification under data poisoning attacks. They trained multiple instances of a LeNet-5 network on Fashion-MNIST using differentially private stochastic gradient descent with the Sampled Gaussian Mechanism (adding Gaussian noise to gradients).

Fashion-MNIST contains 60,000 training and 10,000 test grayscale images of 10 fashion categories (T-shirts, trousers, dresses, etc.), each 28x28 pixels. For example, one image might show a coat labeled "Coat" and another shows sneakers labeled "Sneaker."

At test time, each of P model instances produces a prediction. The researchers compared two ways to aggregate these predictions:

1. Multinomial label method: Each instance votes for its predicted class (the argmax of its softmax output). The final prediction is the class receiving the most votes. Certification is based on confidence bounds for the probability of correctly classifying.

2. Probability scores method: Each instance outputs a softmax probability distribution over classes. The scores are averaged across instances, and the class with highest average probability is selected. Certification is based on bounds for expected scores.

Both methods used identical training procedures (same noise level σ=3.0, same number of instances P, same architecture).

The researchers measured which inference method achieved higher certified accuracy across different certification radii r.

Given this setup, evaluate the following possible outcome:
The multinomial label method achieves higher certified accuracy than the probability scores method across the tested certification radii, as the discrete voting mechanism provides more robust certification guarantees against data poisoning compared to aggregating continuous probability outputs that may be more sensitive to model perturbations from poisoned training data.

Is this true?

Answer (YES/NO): NO